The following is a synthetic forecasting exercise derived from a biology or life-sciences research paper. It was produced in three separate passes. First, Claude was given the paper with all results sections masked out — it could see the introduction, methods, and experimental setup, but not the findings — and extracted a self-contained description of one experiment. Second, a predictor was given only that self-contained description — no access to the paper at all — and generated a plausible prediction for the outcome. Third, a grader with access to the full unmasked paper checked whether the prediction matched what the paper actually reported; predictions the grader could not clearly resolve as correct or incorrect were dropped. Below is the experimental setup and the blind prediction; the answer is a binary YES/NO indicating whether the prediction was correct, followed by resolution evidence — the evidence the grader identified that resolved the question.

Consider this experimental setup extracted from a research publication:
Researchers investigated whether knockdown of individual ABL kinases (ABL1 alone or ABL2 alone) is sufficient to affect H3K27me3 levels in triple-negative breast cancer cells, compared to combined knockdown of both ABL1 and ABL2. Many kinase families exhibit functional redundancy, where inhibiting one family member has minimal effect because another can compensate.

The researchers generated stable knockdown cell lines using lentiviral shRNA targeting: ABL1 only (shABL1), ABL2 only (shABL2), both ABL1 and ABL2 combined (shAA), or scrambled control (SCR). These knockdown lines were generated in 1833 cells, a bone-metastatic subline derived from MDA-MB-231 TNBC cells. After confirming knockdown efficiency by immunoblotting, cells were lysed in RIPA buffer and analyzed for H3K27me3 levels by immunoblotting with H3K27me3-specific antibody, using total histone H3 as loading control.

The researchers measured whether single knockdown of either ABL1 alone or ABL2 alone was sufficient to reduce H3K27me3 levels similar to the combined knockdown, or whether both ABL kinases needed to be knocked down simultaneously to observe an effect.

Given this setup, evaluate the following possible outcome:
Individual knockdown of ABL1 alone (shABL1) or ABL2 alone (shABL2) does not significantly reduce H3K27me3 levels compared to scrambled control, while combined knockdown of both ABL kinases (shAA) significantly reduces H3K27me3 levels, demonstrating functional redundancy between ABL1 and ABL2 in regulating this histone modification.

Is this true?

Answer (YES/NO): NO